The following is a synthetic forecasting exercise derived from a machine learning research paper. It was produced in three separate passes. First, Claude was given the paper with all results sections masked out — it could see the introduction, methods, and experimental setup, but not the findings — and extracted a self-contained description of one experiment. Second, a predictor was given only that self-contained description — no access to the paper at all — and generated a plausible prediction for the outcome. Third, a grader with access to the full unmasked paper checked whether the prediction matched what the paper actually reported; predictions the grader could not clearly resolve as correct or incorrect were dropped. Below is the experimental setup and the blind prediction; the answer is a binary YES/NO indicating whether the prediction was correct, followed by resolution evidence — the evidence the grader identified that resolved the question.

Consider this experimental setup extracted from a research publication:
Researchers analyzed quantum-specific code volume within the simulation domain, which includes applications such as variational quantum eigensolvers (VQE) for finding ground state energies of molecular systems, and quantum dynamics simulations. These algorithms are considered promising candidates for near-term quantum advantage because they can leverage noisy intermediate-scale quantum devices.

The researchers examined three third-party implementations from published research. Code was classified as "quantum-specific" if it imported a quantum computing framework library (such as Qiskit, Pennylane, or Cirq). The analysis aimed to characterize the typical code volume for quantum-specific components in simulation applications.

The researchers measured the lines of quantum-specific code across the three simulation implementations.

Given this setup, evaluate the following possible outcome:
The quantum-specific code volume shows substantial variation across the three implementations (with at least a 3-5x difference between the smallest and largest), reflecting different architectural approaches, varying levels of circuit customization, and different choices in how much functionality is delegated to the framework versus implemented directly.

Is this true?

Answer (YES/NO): YES